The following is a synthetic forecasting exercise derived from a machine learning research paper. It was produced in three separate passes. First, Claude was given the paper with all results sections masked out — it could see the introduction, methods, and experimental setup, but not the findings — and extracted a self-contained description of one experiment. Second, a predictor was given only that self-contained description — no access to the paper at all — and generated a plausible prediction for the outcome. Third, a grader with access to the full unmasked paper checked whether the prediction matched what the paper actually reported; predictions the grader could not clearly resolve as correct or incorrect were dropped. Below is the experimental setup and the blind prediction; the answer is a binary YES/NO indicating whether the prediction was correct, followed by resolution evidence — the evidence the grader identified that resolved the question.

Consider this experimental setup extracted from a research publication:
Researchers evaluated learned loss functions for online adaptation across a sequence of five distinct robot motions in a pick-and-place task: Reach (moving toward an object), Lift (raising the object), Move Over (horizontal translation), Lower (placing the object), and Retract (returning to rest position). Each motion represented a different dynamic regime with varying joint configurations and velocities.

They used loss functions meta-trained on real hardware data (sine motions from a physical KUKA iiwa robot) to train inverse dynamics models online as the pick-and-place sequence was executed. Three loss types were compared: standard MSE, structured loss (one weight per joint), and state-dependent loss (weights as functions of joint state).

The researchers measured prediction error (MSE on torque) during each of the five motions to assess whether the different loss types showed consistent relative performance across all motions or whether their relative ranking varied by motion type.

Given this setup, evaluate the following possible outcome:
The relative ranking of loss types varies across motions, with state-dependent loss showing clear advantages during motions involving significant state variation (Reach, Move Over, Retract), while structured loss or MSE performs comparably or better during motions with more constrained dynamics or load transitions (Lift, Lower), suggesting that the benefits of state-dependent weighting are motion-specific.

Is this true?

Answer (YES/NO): NO